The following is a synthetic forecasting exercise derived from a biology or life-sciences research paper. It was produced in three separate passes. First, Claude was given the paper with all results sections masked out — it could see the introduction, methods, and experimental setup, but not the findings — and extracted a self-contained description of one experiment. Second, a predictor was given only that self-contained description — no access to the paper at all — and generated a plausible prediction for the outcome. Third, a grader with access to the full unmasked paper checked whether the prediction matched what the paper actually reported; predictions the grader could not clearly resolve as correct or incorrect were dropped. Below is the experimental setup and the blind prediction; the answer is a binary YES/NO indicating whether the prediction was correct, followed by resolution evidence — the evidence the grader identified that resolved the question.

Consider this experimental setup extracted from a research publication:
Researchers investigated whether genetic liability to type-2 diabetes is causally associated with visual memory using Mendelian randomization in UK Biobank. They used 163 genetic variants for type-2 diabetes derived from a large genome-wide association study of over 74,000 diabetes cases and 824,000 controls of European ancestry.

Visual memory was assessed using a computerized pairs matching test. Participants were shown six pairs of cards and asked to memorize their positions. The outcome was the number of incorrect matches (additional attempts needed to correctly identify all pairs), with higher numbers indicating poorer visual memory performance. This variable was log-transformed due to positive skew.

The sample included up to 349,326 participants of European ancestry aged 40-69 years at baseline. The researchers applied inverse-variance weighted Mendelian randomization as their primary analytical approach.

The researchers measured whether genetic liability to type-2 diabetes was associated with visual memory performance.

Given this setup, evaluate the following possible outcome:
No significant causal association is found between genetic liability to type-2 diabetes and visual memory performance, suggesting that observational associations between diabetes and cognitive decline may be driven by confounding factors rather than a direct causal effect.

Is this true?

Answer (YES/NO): YES